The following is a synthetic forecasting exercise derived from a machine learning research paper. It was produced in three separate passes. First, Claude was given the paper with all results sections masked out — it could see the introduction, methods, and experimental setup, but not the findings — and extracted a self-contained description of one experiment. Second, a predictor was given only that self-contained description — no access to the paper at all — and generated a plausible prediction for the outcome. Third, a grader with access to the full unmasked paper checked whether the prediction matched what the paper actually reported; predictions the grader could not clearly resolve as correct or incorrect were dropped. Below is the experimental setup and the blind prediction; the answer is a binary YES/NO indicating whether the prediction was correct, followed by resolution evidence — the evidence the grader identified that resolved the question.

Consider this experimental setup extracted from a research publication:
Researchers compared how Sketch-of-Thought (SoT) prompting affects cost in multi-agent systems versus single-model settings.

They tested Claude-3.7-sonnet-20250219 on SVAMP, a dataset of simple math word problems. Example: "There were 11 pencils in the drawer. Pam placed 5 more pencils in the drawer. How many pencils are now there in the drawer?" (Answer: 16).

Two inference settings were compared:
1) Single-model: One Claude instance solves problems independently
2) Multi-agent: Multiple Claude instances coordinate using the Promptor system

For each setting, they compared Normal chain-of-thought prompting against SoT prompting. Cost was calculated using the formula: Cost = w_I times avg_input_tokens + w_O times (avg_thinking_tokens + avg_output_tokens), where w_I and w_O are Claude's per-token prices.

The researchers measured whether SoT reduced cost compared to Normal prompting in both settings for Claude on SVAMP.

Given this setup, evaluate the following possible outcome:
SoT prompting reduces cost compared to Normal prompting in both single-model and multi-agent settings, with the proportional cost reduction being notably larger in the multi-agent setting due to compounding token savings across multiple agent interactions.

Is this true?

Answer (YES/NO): NO